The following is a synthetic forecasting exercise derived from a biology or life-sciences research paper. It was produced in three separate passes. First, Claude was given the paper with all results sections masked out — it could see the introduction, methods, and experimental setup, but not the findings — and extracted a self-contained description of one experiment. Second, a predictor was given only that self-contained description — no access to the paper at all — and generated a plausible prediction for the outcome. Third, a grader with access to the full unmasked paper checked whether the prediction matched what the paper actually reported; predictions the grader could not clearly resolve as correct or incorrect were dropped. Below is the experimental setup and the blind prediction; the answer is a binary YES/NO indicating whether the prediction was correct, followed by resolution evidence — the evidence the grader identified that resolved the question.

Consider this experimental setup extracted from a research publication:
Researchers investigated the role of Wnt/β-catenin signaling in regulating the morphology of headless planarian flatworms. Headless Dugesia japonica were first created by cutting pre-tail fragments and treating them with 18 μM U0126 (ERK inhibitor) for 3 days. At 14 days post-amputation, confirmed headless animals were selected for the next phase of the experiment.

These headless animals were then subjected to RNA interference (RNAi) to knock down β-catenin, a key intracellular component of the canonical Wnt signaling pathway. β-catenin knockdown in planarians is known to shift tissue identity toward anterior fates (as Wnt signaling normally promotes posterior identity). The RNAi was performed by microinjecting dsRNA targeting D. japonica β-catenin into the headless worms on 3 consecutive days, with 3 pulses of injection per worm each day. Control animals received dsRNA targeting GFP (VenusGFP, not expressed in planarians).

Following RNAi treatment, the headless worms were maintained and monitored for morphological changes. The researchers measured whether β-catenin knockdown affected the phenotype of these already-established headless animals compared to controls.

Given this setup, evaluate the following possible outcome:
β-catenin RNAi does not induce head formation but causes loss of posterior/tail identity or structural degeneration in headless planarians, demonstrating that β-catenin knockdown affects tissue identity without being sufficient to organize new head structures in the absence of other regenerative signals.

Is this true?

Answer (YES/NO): NO